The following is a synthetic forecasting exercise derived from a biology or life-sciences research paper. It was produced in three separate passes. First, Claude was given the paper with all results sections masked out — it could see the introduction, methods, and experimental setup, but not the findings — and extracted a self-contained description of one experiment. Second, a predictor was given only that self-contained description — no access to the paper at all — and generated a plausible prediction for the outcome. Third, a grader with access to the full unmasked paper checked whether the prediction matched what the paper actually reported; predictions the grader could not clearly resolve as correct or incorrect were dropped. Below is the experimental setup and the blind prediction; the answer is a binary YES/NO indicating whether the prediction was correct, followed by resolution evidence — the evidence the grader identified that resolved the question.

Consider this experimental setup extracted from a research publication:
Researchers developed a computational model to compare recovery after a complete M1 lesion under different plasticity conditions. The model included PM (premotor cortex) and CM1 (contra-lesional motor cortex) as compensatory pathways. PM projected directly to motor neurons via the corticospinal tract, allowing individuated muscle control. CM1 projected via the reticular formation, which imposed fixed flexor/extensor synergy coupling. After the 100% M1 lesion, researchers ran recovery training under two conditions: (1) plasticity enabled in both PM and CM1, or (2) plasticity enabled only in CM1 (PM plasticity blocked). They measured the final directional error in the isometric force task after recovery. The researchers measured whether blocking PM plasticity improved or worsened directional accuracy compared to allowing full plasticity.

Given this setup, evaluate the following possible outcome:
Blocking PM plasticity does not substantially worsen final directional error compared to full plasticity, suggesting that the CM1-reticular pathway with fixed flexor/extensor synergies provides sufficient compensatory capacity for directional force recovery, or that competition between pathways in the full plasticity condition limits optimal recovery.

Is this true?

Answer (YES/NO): NO